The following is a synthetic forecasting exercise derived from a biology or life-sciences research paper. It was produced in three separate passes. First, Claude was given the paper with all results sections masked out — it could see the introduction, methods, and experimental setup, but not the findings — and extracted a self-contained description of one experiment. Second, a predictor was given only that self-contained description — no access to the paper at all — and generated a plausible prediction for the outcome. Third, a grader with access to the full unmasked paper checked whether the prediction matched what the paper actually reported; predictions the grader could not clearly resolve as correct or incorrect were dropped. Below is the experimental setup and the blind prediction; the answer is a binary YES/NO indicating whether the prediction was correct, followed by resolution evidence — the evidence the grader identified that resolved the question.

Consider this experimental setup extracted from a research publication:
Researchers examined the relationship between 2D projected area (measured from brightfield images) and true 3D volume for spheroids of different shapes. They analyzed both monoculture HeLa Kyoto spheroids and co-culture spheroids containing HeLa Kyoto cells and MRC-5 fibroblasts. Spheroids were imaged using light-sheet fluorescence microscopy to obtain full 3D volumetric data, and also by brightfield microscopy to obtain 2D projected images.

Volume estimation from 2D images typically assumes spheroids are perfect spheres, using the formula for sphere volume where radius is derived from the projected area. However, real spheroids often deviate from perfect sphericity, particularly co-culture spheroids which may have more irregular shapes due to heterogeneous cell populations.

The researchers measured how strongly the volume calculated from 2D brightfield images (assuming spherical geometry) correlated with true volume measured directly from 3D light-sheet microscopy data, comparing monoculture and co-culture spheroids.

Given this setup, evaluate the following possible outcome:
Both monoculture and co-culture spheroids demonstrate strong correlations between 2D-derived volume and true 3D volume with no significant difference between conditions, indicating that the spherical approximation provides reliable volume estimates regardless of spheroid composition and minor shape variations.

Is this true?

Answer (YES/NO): NO